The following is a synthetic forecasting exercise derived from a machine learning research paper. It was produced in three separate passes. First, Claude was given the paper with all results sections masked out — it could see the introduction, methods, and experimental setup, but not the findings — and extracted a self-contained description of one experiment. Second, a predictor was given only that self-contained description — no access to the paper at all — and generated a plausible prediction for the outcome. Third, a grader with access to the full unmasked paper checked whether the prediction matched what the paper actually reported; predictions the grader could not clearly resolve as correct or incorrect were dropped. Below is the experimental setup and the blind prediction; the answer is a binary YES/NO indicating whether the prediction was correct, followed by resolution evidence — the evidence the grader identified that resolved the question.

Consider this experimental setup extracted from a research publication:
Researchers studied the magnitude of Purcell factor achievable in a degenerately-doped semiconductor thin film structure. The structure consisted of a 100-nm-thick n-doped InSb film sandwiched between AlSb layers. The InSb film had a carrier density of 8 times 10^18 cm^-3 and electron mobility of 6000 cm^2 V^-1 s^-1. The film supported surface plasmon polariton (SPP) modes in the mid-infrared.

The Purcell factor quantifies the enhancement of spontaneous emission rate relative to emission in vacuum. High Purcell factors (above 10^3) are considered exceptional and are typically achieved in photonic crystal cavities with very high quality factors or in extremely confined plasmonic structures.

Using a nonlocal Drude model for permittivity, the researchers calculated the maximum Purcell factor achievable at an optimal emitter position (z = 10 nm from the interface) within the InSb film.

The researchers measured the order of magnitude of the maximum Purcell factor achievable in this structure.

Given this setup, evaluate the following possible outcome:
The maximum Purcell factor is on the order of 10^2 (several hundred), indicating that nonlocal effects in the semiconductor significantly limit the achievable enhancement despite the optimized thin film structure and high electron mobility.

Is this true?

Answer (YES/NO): NO